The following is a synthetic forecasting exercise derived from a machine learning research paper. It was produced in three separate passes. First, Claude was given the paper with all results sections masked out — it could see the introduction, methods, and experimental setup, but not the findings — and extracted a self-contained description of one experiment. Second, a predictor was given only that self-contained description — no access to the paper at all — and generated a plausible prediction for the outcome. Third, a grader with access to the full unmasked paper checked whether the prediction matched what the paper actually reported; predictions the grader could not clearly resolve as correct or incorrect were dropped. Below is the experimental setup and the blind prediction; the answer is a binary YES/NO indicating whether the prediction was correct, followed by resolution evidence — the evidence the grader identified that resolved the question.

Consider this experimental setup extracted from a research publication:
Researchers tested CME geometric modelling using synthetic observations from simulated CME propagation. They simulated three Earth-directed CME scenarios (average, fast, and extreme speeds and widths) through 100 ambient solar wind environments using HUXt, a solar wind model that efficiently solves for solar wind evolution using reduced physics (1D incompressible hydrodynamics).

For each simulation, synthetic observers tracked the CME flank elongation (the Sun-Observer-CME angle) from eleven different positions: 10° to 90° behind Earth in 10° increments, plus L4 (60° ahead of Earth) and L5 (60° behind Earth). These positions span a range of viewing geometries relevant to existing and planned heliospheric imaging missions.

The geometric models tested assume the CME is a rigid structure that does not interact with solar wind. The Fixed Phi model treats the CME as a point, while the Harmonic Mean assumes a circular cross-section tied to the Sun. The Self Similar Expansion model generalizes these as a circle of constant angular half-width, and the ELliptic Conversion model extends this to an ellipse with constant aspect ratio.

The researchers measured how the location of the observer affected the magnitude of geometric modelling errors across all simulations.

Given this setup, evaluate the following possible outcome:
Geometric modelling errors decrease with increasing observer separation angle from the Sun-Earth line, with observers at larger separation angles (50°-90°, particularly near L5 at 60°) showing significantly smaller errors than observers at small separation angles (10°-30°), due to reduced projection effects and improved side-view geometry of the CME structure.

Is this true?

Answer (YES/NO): NO